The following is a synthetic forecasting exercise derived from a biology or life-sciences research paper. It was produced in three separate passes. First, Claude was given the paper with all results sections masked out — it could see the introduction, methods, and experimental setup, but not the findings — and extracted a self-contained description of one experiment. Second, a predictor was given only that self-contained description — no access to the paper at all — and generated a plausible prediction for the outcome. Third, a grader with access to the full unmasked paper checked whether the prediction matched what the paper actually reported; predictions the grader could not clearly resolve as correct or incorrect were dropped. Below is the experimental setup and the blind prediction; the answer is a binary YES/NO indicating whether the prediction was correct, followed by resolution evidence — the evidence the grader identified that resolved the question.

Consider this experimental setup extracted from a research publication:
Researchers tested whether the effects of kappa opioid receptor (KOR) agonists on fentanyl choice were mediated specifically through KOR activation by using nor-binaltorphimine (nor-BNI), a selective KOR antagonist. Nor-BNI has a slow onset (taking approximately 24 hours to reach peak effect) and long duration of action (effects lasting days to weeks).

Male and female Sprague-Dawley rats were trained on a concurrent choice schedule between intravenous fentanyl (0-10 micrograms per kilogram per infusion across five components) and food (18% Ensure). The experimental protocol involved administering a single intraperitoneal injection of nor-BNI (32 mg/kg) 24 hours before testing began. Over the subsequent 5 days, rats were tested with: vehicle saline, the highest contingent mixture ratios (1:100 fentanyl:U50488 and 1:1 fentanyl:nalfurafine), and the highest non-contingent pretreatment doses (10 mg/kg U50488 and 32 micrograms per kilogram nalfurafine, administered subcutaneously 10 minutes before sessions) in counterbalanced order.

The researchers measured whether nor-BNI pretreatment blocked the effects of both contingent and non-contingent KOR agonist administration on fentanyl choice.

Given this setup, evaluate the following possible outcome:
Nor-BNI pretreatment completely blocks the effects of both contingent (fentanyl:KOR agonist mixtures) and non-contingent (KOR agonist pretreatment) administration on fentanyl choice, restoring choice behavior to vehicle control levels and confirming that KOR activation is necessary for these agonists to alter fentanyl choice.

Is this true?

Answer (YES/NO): YES